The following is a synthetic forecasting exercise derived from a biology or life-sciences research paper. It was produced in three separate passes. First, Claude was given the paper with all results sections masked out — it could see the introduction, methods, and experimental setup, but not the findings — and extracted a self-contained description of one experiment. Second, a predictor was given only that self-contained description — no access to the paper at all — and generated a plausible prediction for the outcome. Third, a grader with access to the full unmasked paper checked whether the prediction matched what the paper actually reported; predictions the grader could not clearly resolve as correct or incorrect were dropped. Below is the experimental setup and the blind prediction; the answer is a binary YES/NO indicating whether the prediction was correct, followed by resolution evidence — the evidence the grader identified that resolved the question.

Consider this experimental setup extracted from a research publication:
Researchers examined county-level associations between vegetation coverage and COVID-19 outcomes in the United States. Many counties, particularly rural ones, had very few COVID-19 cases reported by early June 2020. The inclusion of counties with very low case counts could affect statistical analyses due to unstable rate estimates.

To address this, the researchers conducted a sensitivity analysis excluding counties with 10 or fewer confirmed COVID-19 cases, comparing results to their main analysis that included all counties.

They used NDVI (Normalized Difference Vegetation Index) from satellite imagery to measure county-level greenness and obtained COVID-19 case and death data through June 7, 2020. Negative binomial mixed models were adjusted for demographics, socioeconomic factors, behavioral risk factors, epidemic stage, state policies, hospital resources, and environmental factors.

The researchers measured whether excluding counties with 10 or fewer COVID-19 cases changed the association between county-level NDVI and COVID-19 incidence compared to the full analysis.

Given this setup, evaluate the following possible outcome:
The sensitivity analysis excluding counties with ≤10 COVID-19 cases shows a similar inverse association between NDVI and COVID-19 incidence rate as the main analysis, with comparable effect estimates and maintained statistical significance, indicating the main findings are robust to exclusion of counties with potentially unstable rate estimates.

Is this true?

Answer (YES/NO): YES